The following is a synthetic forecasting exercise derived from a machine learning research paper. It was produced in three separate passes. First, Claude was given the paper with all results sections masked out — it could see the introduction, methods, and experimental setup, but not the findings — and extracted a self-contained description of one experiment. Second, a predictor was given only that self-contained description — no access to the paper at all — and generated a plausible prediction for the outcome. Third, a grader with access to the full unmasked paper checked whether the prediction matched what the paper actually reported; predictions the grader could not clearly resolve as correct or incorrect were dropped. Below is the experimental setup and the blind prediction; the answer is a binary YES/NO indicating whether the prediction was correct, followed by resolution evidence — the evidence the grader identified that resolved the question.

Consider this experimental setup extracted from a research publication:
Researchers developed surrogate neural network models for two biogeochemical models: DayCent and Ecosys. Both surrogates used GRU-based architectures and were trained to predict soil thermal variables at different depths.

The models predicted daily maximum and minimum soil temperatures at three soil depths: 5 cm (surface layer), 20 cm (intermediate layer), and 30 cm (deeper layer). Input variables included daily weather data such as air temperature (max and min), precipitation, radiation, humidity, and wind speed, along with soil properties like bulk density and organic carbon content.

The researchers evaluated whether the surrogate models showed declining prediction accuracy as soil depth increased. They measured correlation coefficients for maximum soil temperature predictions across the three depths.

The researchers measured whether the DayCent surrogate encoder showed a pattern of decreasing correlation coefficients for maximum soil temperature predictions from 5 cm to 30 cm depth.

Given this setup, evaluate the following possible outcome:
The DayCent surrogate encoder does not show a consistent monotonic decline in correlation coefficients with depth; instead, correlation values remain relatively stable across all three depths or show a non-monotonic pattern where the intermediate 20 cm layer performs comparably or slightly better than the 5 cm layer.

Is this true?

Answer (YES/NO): NO